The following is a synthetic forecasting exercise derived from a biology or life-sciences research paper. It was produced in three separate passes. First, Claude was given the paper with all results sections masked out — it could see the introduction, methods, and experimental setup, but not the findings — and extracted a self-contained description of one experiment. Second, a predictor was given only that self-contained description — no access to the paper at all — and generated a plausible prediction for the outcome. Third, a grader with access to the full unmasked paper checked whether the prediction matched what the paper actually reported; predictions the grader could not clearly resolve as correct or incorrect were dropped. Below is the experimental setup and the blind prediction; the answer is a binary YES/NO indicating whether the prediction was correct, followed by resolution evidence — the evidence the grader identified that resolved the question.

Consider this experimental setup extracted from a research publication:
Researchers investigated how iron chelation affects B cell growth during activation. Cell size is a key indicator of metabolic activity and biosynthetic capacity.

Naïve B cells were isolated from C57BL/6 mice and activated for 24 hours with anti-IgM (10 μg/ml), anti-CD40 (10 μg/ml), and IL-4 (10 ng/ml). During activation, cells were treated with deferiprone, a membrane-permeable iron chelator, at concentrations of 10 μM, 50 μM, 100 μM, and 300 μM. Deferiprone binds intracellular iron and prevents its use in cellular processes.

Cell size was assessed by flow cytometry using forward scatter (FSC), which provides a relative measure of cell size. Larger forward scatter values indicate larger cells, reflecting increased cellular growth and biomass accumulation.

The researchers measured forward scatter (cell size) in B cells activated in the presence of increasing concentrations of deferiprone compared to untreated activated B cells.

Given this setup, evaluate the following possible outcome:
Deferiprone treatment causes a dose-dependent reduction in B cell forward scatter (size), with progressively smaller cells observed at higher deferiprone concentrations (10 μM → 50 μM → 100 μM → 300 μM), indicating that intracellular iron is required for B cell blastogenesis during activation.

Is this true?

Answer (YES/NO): YES